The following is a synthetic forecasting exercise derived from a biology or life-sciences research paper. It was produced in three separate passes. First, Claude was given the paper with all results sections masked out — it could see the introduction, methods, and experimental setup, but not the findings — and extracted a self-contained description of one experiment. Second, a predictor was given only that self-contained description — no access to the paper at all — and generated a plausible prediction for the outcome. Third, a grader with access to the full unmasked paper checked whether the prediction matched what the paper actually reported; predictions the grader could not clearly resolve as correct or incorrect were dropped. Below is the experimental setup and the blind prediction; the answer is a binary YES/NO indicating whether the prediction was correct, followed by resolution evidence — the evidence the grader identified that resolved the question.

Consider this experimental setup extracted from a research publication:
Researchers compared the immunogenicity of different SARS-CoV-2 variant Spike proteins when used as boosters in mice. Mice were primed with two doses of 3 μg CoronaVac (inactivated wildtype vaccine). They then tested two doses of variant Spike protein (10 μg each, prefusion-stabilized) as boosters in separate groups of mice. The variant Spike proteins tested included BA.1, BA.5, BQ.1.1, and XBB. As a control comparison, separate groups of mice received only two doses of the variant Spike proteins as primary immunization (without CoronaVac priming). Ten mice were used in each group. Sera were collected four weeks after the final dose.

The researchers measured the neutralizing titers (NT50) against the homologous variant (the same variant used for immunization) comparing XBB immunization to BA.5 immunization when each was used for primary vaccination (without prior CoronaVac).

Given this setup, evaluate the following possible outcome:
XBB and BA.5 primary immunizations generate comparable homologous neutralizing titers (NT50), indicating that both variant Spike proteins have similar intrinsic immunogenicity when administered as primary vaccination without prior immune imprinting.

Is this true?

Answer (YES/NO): NO